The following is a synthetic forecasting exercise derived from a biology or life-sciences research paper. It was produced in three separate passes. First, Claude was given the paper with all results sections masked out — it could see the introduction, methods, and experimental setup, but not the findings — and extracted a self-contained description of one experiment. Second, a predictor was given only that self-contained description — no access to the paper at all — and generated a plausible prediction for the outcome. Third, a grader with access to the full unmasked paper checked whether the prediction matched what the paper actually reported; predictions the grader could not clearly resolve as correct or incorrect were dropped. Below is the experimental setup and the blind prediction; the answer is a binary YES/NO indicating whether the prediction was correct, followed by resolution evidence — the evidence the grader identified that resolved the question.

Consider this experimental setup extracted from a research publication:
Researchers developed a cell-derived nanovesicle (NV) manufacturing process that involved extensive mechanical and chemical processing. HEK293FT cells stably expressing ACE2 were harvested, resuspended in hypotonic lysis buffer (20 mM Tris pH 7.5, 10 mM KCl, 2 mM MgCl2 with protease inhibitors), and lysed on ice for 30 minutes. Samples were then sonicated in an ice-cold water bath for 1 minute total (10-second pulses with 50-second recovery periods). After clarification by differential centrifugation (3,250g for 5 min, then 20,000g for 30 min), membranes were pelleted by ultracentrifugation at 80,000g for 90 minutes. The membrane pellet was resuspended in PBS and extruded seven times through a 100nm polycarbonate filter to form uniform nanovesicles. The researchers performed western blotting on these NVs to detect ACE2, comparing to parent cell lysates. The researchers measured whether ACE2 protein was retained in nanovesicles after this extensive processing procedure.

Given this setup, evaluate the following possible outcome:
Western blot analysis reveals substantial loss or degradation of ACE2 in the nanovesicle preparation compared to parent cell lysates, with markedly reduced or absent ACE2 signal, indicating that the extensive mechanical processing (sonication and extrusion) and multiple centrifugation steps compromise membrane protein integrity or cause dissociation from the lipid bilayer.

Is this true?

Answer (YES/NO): NO